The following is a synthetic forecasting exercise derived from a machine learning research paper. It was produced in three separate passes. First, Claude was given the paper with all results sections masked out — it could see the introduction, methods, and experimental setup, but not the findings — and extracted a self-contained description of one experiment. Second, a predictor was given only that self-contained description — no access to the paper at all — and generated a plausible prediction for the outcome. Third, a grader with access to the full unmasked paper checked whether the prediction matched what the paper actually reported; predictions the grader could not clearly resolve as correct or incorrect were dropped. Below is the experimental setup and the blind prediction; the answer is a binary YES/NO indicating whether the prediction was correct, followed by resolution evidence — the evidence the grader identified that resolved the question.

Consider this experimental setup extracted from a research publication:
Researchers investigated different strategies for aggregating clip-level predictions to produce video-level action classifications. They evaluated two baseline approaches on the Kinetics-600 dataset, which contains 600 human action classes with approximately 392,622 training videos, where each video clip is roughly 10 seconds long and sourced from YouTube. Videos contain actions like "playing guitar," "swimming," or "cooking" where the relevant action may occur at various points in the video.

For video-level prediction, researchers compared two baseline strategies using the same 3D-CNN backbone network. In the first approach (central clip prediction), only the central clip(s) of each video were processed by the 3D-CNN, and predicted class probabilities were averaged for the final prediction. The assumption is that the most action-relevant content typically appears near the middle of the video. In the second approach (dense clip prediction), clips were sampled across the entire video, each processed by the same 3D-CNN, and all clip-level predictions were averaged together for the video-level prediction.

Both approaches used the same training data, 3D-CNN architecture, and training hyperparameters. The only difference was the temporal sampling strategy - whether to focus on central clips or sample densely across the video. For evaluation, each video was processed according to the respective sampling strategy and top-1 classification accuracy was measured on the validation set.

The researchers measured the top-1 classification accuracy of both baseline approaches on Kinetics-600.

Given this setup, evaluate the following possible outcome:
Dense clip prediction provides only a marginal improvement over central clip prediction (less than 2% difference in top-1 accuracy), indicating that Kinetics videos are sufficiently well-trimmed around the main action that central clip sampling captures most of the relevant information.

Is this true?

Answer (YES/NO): NO